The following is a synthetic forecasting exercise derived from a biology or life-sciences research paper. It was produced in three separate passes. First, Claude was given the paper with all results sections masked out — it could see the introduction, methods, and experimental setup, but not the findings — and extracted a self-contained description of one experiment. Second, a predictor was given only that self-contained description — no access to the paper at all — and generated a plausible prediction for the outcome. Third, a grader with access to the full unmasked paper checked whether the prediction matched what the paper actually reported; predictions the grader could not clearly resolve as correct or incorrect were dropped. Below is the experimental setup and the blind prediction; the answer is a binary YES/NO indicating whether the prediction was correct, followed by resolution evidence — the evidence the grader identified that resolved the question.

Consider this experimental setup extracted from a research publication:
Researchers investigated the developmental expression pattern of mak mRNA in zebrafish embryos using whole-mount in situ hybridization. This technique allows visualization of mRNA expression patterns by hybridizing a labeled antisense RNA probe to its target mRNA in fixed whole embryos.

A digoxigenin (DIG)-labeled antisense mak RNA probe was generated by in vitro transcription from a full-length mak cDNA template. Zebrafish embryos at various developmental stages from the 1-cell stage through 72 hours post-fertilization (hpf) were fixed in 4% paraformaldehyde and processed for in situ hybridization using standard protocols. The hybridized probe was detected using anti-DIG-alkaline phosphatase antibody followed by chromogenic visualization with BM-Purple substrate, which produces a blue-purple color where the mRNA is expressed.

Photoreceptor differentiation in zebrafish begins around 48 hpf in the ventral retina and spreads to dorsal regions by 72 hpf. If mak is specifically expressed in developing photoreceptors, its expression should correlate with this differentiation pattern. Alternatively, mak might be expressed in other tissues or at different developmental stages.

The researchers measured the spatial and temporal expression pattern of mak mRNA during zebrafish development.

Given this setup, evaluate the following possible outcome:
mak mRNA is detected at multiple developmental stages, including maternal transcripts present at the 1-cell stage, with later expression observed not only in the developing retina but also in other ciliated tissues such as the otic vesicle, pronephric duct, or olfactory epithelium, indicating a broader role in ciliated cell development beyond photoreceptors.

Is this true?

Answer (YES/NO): YES